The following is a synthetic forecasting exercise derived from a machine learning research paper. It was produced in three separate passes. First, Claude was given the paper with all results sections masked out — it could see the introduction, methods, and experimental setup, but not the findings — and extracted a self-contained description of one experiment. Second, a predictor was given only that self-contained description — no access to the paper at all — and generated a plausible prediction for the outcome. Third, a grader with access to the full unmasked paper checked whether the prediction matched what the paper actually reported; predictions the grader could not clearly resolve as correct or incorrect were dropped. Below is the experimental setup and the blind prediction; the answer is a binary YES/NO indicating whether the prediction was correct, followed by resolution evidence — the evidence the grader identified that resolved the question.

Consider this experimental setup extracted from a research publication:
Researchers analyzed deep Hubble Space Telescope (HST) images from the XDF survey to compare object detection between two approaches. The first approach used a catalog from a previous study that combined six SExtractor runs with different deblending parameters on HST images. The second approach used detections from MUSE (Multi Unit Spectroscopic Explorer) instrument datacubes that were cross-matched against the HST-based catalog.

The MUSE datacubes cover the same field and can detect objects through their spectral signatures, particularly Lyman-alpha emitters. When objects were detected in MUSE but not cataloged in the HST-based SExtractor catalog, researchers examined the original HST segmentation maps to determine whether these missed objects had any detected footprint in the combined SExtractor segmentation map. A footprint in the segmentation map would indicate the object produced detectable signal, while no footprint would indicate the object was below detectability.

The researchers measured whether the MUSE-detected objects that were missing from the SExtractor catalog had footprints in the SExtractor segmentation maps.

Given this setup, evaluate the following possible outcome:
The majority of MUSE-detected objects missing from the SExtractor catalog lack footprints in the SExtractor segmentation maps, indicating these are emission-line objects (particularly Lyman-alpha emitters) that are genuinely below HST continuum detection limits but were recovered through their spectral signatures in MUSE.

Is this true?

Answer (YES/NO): NO